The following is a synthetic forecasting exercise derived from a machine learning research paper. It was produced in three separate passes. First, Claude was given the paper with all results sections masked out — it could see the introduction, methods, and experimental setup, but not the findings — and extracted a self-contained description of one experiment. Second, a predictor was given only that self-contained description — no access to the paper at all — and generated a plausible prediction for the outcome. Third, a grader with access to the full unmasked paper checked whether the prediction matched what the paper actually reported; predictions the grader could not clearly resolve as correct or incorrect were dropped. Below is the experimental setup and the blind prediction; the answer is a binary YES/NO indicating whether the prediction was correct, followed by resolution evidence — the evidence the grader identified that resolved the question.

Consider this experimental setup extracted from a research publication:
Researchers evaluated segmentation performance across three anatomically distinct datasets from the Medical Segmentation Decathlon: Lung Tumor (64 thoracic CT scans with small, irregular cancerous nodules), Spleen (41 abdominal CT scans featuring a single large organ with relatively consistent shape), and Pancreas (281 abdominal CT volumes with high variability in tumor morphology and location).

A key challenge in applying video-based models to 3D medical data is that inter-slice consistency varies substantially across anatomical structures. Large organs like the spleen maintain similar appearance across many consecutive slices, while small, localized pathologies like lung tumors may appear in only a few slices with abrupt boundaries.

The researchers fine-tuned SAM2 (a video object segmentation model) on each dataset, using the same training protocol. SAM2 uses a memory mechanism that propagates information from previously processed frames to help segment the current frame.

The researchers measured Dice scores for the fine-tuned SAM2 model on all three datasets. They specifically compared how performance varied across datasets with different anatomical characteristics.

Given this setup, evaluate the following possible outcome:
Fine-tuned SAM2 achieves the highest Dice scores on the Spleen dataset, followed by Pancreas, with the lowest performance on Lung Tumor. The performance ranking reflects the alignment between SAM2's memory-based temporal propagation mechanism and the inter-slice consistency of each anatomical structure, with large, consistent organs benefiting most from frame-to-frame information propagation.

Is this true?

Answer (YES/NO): NO